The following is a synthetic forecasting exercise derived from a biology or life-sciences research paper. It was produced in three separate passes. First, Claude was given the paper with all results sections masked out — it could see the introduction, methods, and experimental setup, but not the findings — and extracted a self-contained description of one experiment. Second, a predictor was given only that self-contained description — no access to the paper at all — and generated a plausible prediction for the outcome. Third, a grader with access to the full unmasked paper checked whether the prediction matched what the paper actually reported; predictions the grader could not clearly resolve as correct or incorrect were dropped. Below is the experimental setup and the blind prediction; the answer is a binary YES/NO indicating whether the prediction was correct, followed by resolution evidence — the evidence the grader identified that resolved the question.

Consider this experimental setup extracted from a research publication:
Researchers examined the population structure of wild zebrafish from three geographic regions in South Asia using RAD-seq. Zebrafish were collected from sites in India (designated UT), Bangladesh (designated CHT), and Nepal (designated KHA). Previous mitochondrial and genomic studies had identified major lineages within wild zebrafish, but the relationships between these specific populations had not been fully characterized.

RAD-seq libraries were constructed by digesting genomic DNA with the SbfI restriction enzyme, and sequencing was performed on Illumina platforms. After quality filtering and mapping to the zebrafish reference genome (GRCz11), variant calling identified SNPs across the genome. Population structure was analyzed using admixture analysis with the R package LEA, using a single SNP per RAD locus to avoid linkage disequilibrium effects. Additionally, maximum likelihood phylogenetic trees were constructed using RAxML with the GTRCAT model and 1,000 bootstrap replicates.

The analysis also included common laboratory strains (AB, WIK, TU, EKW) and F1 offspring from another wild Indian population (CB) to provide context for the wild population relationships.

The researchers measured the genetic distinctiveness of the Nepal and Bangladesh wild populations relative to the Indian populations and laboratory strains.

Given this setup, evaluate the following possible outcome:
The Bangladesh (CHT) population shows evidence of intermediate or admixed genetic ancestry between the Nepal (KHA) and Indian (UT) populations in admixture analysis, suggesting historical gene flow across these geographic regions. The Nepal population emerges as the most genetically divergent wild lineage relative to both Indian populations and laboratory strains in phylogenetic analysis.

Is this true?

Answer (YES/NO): NO